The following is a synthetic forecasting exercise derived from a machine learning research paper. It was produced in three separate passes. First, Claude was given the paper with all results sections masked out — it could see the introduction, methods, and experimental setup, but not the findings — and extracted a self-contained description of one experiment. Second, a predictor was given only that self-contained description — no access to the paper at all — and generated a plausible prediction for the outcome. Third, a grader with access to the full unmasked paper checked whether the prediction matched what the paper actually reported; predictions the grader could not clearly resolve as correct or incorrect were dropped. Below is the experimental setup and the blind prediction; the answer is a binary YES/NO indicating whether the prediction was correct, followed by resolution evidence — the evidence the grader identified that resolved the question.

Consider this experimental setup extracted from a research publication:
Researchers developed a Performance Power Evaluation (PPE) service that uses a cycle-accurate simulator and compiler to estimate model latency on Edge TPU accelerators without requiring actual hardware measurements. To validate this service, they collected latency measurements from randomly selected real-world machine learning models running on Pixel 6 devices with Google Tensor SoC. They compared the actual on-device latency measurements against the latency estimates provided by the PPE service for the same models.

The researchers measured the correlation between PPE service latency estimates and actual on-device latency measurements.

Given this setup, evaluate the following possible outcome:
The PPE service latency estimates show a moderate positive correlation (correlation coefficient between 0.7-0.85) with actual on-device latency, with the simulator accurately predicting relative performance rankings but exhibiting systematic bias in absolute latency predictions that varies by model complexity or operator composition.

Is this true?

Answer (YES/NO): NO